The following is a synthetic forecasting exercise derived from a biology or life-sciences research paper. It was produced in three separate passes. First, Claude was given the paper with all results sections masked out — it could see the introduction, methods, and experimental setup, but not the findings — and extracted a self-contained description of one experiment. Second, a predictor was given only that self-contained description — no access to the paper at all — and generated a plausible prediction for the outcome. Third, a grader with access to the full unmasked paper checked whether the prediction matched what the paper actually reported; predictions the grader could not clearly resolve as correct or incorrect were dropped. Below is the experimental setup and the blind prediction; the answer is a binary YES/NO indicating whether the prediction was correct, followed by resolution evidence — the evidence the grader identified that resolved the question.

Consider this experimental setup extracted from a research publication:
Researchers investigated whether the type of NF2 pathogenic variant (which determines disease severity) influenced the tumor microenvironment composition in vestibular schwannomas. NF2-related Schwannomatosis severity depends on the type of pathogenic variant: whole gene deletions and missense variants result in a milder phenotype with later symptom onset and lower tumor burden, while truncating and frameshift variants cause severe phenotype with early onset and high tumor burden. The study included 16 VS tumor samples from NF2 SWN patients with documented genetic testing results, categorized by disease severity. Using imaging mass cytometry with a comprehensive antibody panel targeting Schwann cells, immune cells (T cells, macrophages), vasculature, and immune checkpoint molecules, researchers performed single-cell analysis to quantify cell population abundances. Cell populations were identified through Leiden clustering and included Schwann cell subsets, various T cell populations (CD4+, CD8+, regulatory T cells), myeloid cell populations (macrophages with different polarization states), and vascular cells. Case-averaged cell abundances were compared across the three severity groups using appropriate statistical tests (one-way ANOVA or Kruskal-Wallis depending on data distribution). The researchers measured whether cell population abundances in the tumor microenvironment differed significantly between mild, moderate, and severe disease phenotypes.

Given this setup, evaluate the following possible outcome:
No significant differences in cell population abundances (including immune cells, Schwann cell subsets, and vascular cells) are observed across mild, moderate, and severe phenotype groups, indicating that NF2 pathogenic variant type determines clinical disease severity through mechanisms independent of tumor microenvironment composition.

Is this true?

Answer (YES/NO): YES